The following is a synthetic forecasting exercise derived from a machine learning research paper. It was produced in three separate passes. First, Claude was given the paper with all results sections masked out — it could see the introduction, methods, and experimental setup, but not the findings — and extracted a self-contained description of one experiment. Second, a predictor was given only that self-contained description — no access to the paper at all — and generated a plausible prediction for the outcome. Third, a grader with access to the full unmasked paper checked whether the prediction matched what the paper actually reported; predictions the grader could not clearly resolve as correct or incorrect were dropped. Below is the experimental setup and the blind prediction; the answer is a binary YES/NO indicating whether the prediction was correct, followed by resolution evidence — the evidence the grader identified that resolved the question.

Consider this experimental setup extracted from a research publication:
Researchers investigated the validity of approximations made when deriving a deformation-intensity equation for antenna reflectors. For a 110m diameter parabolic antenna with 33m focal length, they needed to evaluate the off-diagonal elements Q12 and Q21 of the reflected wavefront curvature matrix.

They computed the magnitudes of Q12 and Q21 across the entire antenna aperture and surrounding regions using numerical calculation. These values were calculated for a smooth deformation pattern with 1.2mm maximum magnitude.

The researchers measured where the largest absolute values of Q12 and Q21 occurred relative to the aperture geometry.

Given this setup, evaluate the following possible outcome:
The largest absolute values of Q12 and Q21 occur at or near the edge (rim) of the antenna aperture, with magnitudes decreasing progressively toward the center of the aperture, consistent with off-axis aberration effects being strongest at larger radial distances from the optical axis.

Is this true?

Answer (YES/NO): NO